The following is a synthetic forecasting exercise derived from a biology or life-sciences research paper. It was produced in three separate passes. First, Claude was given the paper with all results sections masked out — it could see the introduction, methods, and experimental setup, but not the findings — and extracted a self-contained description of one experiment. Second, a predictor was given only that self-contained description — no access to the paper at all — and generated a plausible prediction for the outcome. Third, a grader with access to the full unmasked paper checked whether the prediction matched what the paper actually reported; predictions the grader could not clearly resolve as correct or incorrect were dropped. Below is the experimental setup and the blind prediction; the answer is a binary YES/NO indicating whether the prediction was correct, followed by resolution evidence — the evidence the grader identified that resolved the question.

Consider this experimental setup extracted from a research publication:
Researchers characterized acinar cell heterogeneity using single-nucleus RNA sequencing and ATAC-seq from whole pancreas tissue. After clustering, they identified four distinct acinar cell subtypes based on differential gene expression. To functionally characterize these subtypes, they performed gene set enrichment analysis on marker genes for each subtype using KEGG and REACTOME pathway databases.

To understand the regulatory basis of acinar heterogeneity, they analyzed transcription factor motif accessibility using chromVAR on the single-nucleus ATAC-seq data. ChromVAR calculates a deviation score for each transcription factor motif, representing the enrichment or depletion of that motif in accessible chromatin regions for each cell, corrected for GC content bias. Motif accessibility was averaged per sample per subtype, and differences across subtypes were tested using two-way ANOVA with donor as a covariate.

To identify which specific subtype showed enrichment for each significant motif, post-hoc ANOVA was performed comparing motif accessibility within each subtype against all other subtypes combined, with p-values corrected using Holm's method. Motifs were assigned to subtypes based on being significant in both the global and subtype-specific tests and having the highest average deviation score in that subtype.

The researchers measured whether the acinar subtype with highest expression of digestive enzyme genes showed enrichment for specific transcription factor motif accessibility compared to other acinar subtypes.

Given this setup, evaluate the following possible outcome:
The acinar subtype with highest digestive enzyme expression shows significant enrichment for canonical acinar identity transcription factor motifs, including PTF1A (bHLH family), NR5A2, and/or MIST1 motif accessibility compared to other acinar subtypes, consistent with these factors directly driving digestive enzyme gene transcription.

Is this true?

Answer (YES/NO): NO